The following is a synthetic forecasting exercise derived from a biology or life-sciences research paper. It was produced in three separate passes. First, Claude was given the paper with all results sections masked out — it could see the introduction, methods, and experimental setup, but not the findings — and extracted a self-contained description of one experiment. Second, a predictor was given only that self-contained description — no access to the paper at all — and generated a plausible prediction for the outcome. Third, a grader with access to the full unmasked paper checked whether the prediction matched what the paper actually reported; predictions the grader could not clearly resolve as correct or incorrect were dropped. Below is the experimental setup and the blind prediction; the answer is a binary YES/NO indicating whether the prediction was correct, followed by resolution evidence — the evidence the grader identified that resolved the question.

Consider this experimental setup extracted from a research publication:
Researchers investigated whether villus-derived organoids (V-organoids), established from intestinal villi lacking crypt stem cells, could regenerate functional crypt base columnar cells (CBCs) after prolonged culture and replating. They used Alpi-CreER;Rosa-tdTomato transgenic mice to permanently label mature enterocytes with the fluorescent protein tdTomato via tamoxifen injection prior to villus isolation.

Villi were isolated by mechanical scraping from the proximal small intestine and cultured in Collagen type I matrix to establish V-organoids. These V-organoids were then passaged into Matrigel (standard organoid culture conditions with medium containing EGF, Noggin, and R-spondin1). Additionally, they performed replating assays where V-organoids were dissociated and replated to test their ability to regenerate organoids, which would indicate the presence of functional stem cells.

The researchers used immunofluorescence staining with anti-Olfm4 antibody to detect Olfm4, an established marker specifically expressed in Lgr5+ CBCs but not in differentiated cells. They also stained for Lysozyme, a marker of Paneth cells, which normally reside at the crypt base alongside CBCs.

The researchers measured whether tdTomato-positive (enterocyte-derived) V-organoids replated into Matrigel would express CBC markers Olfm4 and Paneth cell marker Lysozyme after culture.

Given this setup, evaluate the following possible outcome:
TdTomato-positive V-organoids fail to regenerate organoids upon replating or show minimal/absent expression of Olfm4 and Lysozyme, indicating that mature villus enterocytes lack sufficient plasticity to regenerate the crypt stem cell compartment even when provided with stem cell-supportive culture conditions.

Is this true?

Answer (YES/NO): NO